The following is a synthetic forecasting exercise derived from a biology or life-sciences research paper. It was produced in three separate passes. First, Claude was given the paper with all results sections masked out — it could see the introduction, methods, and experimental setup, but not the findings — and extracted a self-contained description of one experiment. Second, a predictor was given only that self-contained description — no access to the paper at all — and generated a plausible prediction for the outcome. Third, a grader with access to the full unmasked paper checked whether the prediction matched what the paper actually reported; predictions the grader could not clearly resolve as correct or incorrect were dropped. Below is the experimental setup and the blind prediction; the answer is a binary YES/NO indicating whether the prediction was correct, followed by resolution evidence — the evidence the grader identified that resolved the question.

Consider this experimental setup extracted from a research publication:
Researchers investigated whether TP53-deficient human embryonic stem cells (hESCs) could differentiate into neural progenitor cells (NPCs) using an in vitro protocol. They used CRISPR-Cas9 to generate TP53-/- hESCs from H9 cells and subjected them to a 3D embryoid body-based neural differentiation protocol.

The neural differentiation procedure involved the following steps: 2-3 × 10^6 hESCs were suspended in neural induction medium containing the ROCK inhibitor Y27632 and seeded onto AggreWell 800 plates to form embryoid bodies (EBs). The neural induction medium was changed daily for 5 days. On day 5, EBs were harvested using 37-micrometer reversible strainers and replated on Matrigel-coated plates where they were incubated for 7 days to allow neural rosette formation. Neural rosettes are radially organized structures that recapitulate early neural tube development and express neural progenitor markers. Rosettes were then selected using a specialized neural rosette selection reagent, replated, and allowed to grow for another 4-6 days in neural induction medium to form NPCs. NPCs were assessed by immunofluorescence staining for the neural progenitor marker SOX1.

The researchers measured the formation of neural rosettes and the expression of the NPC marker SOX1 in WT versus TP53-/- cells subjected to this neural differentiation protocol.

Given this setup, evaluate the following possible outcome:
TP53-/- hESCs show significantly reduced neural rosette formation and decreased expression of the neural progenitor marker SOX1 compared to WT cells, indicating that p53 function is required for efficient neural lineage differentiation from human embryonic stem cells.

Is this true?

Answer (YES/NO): YES